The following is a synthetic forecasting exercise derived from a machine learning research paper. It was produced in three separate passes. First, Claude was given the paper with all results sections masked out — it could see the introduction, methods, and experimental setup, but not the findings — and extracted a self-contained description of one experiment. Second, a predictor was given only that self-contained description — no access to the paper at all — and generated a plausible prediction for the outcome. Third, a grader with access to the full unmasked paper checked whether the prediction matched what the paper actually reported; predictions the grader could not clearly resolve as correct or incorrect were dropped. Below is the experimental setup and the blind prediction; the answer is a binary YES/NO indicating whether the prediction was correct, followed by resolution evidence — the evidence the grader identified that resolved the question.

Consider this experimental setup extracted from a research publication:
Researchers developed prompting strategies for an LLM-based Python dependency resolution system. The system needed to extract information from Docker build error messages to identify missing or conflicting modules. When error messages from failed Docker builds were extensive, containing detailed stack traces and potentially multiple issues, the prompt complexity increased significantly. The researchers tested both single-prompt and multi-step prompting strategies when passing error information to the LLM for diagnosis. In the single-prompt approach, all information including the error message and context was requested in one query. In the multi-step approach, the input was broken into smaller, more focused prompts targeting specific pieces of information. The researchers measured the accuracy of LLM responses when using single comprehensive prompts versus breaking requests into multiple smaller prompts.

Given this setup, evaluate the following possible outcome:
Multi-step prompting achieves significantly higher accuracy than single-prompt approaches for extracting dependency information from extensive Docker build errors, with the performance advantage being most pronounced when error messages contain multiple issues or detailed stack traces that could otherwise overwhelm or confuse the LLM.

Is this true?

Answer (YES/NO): YES